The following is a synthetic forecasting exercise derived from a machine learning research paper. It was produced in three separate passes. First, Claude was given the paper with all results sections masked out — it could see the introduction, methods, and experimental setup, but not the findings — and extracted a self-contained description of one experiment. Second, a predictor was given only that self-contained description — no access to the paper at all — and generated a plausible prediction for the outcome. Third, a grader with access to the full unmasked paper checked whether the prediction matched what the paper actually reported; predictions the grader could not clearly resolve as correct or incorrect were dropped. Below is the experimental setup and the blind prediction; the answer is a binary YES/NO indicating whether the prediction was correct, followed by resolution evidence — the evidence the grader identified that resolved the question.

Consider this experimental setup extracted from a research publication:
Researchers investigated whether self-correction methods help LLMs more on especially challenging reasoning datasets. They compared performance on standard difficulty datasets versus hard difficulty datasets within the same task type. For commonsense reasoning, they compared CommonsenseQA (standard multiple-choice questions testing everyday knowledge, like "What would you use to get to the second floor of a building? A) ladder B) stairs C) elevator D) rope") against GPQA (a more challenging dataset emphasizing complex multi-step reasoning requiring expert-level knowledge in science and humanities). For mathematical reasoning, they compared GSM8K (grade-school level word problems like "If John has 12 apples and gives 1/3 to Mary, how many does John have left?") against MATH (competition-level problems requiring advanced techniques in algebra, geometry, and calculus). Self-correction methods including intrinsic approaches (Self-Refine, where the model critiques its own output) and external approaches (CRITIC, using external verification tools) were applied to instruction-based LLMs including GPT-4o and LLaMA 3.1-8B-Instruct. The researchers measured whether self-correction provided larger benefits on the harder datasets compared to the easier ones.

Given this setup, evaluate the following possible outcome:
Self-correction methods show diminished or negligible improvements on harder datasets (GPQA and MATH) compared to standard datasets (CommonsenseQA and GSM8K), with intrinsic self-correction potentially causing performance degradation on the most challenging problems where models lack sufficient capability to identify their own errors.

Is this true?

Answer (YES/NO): NO